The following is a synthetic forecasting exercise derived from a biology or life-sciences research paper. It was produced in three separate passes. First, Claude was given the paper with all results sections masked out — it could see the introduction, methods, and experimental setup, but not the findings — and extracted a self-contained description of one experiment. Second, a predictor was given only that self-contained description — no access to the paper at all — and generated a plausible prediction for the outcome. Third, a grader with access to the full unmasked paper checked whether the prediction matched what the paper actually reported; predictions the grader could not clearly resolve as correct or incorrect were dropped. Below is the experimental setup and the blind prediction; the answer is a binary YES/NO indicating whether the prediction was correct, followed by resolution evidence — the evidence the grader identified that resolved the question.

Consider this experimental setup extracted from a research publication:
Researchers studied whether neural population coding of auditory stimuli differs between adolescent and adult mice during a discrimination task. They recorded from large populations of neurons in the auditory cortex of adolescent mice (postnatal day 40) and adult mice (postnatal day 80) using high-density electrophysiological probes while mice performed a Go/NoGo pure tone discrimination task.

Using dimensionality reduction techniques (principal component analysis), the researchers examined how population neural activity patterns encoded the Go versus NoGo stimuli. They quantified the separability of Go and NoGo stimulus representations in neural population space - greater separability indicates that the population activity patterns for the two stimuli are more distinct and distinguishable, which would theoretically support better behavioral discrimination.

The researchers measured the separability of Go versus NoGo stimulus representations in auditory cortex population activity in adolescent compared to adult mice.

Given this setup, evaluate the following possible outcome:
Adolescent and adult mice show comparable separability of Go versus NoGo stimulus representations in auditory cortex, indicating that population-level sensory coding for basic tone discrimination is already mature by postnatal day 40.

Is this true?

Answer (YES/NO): NO